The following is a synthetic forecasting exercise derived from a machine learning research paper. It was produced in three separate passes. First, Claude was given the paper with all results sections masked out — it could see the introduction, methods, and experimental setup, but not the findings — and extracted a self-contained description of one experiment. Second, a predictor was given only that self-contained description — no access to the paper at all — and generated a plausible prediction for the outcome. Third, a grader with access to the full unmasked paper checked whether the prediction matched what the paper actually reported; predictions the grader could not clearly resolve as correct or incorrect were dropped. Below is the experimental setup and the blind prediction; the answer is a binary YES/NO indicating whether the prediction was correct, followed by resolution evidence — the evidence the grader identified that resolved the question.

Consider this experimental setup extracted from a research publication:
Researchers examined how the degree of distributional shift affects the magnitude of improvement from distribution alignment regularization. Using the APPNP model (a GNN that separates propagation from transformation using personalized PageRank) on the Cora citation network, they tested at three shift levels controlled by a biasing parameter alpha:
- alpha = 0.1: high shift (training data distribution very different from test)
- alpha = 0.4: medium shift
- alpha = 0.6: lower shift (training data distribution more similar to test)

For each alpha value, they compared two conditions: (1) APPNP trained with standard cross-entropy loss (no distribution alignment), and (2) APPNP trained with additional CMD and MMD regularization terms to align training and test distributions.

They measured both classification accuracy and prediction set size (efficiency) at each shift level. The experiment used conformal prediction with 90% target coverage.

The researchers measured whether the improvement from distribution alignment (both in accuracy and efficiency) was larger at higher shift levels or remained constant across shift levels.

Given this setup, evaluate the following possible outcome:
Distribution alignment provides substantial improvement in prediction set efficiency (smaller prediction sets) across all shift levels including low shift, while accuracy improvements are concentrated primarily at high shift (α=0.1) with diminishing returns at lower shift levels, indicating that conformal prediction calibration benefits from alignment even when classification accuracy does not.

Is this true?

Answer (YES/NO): NO